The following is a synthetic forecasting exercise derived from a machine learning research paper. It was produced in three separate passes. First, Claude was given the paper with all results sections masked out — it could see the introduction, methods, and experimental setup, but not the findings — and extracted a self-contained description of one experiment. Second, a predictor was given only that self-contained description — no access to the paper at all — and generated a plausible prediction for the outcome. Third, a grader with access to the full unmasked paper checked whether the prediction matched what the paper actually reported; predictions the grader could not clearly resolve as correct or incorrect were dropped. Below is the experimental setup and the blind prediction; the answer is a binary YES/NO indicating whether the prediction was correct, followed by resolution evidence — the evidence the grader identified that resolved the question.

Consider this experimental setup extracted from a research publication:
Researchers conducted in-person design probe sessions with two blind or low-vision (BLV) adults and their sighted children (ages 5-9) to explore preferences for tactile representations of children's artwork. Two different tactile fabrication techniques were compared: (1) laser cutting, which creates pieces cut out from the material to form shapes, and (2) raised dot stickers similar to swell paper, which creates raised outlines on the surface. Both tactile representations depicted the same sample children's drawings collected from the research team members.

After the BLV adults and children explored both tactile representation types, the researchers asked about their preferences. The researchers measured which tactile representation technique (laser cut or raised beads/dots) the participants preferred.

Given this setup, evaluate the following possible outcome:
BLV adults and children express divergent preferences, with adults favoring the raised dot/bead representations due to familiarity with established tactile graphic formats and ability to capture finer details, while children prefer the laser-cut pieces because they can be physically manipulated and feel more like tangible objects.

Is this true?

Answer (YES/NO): NO